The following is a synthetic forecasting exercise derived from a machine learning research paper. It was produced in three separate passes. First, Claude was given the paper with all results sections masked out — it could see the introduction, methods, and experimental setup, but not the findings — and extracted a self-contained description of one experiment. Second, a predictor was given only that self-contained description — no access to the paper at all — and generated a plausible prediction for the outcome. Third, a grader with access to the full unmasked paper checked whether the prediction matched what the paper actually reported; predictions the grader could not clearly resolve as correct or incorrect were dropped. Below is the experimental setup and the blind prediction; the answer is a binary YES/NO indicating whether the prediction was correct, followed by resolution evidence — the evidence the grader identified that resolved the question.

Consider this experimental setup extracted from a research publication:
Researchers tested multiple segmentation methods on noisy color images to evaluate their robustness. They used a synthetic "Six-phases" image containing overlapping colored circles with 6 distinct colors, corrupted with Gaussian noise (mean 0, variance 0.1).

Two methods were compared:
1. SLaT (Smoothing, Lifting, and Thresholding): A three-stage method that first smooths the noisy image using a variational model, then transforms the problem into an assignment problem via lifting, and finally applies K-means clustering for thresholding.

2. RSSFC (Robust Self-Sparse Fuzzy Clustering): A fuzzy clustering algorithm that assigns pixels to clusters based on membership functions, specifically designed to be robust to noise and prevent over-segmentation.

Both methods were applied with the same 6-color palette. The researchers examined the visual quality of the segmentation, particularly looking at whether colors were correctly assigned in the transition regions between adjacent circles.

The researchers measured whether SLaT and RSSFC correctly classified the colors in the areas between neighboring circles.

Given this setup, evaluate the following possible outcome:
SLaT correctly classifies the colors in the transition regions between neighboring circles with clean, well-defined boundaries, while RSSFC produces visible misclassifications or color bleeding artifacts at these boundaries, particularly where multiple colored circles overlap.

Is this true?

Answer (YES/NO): NO